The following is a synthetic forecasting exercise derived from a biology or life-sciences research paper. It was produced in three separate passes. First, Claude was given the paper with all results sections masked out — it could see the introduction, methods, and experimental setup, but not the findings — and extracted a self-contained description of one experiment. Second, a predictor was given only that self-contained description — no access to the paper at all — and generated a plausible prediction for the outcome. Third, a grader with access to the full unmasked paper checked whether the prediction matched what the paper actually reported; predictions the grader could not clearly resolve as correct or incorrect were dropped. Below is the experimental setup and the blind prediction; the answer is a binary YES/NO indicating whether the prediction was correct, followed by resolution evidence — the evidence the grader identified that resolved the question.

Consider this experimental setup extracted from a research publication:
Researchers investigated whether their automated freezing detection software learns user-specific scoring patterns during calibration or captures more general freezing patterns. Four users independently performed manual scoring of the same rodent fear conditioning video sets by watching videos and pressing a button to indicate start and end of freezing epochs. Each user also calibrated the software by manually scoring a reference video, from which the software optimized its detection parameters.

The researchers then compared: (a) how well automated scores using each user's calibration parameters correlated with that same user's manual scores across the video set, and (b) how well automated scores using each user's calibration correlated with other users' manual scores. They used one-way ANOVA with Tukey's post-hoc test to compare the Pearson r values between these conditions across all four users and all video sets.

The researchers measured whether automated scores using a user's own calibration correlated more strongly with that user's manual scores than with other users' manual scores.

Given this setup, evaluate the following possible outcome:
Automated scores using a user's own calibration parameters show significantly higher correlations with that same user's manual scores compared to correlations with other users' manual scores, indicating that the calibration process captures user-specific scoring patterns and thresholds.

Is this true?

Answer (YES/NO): NO